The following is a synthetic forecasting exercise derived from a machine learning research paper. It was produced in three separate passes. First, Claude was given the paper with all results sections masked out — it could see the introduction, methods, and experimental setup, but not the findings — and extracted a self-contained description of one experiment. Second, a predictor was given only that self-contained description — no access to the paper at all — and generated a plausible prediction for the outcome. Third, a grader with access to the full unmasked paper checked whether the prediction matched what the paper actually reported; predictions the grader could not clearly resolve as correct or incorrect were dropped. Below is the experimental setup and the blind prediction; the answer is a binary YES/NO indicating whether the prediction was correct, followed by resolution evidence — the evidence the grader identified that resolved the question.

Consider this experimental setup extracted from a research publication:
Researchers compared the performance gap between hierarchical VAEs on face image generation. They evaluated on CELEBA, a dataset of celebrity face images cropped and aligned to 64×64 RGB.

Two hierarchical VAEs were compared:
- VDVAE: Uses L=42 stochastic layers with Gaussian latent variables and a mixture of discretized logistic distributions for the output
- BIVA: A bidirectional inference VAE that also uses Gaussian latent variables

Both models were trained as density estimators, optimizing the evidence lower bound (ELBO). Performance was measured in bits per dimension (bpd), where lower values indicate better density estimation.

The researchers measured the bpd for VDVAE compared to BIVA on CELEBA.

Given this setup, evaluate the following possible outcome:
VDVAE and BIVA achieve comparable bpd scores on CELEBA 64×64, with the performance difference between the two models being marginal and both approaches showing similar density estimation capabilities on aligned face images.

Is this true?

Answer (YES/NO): NO